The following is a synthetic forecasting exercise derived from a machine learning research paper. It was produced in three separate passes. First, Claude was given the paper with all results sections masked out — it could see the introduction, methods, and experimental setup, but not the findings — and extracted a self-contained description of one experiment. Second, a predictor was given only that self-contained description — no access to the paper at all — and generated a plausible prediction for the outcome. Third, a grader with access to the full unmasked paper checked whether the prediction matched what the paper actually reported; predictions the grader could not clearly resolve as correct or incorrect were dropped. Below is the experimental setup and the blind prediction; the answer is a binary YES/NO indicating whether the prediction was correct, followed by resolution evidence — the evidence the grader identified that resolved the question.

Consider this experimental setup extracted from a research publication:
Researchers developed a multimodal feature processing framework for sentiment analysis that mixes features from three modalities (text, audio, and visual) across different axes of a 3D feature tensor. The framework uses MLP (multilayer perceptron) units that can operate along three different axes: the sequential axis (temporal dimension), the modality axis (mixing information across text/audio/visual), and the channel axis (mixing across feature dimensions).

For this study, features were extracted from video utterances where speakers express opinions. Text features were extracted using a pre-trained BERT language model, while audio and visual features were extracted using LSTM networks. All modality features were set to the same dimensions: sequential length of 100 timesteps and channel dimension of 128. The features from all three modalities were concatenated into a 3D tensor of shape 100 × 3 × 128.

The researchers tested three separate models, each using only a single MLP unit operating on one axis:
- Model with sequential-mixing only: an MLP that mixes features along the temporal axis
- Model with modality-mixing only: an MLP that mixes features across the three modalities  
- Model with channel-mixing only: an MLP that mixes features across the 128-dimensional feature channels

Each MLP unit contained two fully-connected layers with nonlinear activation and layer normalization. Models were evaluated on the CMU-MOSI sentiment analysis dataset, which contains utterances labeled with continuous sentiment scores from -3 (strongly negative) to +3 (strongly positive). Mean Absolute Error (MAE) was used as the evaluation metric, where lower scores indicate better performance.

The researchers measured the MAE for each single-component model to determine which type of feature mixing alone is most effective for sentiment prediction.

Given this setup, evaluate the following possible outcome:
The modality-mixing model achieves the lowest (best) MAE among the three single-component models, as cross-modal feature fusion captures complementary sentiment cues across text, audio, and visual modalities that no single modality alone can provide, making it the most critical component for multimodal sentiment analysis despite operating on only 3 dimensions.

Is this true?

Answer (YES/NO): YES